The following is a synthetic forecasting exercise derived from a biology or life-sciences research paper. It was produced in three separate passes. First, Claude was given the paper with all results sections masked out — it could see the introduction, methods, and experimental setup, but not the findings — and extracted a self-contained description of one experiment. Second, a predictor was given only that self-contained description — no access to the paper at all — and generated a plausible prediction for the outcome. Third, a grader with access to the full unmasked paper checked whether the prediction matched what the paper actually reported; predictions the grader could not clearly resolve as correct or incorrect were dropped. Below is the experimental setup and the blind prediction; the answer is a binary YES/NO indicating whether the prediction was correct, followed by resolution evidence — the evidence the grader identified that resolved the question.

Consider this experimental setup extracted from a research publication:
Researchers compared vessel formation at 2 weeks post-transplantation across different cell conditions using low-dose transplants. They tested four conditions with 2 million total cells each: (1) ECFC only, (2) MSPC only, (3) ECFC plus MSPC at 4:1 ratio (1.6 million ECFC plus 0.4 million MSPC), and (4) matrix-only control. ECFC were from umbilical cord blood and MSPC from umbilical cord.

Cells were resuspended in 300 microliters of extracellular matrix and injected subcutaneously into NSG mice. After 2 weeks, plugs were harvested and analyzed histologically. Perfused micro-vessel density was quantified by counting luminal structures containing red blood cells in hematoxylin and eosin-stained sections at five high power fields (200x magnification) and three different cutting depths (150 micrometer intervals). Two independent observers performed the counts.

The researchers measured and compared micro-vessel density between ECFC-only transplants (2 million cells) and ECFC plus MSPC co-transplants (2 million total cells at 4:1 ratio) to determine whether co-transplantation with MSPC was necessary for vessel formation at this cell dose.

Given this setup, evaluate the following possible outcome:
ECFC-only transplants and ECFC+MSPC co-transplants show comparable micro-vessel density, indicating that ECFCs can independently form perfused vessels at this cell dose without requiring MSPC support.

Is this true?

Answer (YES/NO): NO